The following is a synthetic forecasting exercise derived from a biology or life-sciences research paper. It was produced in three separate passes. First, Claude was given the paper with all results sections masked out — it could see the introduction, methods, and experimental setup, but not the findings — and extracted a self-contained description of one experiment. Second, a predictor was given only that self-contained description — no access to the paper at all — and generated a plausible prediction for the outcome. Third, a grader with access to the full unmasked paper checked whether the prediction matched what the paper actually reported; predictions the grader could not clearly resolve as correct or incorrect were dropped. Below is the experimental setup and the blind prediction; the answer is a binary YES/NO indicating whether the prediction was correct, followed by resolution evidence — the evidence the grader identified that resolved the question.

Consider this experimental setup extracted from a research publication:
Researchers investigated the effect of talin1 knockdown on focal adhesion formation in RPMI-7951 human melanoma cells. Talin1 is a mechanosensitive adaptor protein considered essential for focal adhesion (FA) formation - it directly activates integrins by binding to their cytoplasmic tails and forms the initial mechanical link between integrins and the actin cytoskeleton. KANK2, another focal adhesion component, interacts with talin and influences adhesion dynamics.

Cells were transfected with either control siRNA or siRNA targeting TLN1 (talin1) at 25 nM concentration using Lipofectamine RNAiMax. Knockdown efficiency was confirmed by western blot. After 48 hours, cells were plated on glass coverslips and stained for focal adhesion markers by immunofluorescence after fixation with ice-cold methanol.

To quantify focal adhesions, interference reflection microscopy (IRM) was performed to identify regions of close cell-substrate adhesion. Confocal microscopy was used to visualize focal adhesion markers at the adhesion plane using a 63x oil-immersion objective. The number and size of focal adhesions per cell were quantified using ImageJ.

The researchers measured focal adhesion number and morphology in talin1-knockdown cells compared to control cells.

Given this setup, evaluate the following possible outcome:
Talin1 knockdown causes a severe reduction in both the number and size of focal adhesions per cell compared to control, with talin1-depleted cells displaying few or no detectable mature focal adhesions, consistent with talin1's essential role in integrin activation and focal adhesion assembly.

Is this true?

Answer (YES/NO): YES